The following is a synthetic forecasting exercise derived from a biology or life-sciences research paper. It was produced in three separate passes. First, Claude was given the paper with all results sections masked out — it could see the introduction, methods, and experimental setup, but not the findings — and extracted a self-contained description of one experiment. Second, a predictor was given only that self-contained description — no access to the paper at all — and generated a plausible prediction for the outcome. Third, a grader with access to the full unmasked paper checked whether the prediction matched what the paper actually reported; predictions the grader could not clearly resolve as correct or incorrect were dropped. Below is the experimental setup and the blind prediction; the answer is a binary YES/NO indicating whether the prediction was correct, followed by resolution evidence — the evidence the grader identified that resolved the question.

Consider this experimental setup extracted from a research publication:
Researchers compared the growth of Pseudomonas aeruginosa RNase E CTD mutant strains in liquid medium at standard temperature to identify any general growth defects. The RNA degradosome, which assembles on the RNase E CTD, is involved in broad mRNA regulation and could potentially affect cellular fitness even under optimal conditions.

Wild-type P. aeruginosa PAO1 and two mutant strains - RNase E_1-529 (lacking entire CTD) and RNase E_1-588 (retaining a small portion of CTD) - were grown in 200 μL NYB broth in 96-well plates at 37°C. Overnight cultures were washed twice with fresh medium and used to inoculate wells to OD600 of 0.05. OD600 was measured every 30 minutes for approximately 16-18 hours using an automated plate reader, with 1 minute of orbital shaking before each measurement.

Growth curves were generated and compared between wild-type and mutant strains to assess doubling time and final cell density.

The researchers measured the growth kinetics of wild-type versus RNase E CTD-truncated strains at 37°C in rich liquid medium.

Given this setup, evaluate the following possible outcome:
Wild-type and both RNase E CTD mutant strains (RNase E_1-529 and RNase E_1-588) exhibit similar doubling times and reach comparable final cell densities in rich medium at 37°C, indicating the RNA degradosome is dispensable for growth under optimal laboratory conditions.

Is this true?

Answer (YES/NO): NO